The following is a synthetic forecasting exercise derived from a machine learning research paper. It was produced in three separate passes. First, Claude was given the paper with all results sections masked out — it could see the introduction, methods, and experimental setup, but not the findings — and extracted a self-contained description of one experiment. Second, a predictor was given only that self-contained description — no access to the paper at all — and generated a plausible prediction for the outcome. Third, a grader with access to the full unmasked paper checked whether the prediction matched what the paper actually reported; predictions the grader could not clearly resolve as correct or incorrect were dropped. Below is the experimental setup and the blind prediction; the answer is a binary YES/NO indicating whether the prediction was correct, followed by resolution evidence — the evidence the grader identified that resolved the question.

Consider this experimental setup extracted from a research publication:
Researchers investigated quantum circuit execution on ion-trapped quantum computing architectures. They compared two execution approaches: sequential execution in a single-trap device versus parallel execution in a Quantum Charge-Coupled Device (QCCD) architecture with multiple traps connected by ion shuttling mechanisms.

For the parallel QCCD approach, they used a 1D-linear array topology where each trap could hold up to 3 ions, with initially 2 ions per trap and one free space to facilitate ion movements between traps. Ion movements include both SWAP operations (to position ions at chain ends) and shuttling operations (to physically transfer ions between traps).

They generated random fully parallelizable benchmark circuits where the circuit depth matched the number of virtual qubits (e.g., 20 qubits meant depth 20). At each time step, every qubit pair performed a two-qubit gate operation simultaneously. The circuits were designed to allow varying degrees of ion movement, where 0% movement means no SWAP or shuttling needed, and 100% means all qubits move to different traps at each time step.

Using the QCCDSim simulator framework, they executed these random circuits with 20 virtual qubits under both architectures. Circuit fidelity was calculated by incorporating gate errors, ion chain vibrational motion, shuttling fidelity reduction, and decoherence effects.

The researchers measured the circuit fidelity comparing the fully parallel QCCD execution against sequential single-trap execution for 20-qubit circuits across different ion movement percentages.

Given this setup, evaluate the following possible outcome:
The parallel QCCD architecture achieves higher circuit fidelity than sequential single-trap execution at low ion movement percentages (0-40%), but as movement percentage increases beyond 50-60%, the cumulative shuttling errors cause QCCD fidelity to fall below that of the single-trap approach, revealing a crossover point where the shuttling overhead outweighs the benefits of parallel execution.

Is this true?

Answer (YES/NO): NO